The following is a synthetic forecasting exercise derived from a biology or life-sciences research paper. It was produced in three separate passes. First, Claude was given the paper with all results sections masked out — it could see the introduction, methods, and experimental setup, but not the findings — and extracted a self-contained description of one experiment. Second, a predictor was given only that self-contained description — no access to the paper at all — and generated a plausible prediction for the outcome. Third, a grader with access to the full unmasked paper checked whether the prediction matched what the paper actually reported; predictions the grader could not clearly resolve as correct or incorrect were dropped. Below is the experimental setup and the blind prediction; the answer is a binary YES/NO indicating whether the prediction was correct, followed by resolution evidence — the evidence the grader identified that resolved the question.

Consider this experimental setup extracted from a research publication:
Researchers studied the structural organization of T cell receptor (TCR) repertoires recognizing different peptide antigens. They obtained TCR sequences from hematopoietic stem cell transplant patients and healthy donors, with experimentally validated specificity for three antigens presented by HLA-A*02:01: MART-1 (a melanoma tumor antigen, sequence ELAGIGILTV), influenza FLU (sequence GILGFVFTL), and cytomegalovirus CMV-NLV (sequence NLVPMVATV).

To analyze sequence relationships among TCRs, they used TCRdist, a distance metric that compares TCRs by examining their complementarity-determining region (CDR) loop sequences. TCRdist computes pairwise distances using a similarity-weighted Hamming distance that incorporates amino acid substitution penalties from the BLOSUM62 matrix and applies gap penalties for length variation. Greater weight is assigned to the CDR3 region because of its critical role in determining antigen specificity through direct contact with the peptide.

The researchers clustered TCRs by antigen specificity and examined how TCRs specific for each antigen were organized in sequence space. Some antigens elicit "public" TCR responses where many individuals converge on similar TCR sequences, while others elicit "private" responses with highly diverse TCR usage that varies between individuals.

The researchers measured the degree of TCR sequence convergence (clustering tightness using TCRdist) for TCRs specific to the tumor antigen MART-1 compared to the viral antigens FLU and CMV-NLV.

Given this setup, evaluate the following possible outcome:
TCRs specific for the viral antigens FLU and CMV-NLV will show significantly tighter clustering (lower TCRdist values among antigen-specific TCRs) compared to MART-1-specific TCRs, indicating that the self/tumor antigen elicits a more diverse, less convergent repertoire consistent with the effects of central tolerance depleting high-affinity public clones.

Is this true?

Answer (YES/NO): YES